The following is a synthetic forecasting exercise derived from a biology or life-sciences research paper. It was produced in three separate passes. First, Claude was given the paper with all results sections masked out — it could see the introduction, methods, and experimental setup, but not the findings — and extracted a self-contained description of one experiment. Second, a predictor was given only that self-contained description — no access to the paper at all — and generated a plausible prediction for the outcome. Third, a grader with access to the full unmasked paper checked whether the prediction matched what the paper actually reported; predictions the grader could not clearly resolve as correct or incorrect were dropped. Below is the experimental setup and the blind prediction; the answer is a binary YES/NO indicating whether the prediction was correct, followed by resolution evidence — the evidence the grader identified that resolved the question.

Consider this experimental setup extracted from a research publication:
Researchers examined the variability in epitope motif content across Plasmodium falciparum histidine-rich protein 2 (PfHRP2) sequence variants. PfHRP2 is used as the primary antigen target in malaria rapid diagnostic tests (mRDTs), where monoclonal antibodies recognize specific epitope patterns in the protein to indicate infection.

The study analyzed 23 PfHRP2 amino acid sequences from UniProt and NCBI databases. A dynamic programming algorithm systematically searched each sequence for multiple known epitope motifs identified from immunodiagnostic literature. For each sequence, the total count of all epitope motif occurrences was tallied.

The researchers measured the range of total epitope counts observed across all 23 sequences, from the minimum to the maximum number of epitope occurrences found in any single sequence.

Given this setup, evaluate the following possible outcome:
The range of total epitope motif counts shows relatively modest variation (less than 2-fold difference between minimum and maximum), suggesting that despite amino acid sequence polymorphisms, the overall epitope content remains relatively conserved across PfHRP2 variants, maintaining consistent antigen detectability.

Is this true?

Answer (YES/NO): NO